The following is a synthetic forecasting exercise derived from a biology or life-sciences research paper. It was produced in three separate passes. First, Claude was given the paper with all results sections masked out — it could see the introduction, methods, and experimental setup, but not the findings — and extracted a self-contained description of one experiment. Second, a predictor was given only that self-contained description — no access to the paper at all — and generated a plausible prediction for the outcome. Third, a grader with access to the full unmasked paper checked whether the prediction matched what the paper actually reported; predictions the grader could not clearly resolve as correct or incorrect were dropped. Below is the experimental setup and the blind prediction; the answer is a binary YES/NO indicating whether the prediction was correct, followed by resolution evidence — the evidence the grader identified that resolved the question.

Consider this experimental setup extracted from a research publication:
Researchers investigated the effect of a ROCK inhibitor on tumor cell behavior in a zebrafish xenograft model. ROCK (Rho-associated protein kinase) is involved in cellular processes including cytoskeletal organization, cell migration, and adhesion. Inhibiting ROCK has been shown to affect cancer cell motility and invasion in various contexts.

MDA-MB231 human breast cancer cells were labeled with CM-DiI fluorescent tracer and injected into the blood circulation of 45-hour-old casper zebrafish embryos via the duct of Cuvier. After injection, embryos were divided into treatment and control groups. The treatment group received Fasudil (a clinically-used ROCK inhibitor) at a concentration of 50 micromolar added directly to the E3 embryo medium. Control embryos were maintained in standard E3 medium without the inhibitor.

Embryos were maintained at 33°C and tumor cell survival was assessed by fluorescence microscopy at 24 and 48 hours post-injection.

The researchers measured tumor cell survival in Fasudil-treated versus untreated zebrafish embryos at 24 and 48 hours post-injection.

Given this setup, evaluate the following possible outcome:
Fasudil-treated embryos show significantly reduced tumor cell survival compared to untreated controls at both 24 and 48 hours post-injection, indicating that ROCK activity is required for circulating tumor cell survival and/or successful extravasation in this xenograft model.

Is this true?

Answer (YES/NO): YES